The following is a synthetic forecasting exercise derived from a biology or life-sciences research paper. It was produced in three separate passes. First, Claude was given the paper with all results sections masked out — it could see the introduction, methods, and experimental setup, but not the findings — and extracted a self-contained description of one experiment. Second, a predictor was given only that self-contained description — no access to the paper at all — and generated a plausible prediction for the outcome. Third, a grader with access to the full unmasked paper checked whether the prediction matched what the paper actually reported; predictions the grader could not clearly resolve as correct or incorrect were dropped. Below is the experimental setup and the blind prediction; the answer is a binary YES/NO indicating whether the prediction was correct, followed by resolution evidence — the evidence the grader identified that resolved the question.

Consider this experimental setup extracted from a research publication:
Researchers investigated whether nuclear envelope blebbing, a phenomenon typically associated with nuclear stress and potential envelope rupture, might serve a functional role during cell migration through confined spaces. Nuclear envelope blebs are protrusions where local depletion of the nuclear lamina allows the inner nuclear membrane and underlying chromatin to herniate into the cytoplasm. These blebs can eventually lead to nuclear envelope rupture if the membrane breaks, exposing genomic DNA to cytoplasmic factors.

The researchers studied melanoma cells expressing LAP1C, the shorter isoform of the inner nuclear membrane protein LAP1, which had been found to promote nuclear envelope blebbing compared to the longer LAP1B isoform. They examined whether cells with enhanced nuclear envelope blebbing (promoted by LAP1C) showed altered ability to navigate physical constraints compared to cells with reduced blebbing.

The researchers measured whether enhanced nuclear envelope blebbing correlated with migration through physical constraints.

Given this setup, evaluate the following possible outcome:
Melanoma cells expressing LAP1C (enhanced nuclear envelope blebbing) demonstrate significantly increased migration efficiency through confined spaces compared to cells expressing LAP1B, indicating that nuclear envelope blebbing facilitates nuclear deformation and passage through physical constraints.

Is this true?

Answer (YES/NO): YES